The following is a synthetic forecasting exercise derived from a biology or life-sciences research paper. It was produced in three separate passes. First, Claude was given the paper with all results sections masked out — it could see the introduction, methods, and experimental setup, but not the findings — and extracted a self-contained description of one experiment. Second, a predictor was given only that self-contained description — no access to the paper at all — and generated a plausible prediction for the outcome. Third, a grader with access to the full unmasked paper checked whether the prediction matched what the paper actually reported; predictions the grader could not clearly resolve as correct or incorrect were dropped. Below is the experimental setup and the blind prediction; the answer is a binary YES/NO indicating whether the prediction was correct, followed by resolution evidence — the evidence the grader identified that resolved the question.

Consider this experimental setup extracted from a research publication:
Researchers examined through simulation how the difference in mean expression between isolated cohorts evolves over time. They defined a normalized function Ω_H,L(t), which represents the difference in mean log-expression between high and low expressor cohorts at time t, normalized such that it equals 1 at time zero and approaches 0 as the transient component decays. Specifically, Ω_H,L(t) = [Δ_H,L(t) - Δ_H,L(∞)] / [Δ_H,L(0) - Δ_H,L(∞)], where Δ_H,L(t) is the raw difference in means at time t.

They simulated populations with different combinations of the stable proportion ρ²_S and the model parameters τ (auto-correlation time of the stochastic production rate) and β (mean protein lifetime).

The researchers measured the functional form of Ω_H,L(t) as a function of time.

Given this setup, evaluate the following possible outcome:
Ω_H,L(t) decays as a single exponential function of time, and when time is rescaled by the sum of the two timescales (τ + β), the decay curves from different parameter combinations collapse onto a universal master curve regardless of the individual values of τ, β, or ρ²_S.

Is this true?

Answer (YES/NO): YES